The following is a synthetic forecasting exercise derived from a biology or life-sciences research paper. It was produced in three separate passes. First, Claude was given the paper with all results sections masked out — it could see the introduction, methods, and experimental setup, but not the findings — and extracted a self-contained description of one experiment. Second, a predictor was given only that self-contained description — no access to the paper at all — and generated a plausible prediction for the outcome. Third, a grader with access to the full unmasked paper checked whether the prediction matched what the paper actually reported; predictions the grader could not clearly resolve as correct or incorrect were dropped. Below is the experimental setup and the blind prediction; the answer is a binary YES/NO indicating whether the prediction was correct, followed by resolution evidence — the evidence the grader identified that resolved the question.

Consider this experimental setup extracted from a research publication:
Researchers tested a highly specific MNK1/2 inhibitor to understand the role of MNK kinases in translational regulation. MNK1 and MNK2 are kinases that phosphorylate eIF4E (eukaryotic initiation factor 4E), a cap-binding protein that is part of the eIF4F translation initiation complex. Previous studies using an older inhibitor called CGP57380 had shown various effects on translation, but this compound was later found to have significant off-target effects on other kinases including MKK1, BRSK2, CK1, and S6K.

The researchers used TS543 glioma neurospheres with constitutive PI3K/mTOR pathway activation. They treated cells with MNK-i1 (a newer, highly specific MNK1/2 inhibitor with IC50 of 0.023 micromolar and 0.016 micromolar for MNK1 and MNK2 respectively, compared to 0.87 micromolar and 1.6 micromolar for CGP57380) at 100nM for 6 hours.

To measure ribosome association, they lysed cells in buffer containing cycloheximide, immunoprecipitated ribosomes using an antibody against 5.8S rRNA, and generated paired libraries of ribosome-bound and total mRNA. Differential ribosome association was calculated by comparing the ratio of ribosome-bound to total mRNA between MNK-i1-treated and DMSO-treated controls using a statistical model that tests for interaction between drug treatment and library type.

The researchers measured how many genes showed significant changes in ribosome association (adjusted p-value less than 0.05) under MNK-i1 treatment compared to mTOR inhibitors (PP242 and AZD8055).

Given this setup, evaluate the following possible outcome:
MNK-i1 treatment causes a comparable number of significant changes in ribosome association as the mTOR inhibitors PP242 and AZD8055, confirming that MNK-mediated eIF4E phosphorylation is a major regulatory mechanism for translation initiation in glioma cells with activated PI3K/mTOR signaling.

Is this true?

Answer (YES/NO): NO